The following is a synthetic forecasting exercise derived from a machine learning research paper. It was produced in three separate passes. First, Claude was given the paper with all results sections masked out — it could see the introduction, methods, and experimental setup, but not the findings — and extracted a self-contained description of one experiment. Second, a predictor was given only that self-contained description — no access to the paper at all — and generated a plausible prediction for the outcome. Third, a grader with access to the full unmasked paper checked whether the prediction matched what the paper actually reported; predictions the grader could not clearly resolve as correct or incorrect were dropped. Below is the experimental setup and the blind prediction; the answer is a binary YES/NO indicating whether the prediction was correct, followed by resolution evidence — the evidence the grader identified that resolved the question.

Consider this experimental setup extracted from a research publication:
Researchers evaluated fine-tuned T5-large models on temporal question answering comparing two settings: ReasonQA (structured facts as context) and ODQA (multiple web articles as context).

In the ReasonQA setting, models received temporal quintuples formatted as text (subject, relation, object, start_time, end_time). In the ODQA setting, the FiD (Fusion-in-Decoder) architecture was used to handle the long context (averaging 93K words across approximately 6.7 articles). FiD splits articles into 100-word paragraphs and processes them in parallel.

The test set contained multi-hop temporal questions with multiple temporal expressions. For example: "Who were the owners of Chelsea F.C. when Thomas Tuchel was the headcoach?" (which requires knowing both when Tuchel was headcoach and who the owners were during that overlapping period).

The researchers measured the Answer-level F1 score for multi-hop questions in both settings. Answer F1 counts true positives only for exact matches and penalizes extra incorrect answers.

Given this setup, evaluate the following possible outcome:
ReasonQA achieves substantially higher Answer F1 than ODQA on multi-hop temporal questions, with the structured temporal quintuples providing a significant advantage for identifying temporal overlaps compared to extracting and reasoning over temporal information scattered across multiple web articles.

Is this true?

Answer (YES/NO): YES